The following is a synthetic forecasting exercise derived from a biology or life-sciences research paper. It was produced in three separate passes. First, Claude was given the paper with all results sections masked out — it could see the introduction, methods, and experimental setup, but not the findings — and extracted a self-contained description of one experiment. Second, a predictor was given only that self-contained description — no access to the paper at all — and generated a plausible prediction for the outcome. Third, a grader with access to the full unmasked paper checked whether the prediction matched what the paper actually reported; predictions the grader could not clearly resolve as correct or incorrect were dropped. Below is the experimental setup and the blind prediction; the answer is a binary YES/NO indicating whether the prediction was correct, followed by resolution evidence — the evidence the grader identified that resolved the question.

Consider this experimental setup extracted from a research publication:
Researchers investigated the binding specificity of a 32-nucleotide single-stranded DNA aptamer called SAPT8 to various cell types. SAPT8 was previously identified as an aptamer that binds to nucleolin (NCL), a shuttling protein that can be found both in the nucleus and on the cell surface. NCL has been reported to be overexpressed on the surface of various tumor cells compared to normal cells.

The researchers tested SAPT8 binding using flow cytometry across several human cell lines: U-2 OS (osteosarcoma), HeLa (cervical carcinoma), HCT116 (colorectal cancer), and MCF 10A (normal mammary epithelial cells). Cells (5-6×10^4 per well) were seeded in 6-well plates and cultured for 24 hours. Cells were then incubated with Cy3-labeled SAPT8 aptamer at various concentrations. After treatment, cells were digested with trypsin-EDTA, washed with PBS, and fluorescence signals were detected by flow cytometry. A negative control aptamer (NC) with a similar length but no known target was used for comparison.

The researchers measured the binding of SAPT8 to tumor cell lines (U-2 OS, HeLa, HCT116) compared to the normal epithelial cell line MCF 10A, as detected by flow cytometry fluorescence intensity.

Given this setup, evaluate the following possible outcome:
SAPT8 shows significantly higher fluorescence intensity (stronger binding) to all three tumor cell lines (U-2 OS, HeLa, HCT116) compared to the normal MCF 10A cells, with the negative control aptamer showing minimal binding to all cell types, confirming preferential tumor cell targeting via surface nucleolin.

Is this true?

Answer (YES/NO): YES